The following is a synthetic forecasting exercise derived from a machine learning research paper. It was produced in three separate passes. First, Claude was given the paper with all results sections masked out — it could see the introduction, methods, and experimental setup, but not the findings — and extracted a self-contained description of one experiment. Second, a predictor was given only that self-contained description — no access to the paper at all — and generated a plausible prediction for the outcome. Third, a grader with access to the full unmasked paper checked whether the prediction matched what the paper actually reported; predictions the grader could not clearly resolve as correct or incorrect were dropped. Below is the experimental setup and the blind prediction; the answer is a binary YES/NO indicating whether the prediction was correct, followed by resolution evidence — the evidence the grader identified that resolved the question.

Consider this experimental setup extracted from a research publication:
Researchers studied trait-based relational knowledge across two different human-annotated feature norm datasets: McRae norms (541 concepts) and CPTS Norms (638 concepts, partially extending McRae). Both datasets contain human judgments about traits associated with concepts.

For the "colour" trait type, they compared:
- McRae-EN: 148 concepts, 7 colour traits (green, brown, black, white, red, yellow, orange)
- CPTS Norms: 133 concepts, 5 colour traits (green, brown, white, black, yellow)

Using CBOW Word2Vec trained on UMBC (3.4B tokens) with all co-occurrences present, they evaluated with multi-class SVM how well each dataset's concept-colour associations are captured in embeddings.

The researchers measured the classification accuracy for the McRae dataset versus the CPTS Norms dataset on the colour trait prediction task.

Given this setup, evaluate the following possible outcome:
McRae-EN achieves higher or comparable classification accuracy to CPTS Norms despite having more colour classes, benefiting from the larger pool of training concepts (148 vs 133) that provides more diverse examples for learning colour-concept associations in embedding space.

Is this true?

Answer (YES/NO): NO